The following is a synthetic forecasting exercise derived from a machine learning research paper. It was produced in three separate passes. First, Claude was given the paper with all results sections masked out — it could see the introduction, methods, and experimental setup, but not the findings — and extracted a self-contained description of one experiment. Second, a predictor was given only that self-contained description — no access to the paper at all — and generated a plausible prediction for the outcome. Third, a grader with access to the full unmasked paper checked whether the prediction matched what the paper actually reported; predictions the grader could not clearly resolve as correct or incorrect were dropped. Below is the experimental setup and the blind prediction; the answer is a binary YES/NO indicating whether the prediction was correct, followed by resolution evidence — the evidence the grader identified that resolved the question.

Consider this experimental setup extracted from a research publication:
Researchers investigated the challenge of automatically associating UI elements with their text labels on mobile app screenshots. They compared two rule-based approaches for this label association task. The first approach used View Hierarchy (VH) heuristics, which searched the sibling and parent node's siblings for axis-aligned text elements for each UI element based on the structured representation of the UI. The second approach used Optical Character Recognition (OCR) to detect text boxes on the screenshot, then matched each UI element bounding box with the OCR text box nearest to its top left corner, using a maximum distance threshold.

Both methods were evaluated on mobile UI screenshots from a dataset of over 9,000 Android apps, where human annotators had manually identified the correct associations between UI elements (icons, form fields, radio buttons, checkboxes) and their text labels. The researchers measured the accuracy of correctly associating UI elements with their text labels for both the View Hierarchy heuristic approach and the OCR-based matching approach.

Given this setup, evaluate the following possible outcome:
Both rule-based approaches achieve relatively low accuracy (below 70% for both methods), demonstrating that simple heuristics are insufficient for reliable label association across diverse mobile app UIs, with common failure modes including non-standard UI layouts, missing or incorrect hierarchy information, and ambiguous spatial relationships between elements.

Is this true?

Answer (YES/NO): NO